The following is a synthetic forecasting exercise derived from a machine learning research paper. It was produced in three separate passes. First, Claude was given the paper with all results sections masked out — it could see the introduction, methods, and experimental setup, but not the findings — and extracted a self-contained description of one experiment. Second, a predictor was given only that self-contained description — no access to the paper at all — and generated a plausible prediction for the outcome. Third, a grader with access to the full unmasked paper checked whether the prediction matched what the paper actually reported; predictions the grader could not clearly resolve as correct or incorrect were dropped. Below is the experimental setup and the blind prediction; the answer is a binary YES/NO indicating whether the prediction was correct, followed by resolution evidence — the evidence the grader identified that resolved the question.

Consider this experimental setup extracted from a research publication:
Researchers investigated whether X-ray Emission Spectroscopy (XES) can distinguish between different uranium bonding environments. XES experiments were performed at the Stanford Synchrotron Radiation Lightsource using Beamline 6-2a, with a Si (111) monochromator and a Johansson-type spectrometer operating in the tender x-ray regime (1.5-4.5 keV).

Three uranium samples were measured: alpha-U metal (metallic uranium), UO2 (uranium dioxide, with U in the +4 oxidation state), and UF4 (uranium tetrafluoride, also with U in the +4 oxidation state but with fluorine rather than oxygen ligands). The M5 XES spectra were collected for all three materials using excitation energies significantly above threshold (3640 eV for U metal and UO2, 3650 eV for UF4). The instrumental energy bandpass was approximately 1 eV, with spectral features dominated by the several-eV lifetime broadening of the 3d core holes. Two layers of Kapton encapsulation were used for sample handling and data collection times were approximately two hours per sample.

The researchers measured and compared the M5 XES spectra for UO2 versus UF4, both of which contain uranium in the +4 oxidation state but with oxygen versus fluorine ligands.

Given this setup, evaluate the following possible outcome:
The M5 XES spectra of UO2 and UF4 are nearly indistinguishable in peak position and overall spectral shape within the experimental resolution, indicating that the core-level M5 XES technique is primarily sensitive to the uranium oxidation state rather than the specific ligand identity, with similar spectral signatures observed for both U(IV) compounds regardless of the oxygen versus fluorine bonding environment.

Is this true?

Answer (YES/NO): NO